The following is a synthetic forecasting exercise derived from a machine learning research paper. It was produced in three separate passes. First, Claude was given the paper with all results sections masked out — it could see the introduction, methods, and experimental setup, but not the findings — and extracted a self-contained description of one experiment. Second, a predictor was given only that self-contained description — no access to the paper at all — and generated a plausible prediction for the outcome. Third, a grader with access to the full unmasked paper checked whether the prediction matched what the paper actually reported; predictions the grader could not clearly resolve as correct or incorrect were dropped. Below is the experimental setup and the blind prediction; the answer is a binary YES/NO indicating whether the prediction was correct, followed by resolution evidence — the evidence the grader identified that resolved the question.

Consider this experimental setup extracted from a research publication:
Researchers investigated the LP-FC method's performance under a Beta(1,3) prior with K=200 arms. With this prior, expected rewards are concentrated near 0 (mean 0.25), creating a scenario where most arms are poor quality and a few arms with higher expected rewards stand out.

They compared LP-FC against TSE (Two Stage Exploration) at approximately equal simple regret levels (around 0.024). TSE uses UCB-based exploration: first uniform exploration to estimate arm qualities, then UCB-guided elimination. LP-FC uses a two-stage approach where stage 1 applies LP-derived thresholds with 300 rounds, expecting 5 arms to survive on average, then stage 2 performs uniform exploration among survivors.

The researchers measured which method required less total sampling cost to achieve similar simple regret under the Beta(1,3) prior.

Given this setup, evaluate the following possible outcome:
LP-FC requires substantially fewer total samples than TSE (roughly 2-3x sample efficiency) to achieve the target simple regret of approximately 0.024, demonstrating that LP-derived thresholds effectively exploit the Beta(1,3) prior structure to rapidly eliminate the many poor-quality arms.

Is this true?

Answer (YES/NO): NO